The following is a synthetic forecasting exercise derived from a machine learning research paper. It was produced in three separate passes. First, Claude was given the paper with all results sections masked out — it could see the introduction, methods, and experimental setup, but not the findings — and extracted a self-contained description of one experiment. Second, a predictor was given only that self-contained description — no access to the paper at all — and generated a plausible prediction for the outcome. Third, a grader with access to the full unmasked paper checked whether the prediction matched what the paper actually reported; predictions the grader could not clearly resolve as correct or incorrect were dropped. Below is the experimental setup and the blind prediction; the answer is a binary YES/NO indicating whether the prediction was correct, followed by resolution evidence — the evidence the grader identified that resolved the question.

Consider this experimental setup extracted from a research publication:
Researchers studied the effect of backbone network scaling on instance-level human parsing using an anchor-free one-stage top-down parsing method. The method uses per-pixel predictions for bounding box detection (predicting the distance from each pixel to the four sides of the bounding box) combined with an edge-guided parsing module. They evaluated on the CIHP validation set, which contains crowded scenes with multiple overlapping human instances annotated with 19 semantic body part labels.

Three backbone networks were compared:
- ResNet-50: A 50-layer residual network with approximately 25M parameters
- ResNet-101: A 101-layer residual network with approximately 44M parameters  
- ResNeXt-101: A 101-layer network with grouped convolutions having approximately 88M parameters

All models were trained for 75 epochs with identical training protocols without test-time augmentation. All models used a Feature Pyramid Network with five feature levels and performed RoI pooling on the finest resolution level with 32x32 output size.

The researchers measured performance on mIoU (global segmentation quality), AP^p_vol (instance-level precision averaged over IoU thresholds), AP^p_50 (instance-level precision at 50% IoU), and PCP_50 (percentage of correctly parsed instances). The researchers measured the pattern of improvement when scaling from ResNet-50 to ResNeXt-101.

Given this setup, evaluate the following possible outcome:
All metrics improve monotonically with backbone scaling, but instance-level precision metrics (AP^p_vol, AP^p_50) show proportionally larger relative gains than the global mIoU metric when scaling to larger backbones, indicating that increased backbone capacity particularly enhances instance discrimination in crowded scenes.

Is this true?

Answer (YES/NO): YES